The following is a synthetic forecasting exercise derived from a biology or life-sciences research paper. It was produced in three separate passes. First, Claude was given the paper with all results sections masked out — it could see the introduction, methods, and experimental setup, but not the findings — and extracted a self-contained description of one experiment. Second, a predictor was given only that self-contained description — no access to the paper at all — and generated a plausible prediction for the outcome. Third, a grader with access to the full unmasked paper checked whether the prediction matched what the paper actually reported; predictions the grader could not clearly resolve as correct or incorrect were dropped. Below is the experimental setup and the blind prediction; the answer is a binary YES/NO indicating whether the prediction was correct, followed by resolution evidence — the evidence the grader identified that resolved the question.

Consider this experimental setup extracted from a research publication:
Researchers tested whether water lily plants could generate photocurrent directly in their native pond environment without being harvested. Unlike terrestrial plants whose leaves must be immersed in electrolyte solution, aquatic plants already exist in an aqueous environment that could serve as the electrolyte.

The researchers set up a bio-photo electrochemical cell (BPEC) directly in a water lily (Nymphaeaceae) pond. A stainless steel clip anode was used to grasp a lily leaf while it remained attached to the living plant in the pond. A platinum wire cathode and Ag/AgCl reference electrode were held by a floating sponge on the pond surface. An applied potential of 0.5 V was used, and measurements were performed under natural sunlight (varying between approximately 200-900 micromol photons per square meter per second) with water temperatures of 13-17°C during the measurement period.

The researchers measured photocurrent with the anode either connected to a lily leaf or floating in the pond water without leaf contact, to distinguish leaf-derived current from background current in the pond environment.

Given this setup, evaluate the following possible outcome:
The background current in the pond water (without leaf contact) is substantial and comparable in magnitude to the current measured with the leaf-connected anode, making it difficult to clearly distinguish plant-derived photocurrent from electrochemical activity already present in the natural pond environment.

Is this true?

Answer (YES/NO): NO